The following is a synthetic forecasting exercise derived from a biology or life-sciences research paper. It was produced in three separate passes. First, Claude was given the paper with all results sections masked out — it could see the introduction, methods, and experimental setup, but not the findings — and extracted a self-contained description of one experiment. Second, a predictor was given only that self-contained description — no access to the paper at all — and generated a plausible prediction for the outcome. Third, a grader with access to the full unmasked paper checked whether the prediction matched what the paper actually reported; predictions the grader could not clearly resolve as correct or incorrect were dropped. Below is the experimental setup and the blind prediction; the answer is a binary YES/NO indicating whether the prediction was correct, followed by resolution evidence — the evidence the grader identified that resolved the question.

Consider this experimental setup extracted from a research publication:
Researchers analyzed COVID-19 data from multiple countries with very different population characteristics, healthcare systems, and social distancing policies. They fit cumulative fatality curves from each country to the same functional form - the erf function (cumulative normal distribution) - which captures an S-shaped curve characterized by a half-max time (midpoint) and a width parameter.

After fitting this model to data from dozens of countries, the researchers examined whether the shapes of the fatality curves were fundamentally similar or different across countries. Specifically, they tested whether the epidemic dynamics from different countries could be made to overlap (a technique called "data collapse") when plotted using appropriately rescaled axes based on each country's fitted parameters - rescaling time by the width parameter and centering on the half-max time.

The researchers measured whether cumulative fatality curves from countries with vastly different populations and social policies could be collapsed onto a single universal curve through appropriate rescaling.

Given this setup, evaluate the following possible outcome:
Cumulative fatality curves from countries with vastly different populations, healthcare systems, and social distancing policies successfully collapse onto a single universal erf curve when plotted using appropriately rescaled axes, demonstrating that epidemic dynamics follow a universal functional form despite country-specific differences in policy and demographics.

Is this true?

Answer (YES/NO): YES